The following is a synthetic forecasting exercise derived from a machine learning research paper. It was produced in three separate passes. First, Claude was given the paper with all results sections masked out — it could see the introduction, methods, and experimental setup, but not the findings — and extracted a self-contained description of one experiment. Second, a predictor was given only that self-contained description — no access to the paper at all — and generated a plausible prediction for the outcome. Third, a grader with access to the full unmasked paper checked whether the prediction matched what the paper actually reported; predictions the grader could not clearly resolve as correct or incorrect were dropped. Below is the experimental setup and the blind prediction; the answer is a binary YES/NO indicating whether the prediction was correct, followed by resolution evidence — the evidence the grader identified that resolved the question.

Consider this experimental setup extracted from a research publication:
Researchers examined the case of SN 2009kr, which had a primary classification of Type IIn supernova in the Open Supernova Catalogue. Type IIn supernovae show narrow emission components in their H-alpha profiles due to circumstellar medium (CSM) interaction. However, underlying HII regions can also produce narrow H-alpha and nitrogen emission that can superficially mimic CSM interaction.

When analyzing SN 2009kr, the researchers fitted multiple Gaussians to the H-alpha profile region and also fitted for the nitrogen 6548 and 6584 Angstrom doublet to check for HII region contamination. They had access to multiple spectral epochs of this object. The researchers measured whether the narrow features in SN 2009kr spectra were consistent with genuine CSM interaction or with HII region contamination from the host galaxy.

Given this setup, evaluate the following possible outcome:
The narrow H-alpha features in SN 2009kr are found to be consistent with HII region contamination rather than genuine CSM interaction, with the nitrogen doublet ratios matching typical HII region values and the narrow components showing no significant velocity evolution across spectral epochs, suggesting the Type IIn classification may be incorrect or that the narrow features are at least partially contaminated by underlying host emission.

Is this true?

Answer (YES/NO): NO